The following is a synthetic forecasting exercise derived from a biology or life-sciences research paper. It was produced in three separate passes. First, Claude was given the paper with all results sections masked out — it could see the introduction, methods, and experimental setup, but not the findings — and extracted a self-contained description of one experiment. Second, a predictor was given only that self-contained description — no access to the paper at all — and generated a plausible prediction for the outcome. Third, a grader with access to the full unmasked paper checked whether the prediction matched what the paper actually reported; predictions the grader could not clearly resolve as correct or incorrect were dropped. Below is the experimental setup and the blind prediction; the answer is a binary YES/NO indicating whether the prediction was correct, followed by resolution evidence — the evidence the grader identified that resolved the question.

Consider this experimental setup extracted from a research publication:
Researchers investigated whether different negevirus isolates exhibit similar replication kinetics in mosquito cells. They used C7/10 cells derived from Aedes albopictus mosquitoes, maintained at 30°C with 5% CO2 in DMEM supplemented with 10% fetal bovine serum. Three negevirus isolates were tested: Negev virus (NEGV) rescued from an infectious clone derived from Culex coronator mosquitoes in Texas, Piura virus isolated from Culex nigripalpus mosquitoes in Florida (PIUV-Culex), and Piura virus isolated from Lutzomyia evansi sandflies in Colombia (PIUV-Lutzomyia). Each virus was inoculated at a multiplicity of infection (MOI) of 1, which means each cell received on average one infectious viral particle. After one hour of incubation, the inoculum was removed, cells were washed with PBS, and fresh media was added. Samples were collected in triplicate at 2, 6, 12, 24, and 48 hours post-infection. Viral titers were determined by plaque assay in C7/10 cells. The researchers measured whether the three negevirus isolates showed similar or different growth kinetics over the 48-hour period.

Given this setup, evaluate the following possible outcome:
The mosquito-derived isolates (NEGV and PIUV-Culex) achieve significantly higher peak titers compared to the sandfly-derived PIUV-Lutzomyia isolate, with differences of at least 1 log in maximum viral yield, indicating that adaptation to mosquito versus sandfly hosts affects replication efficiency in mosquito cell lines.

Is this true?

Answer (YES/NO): NO